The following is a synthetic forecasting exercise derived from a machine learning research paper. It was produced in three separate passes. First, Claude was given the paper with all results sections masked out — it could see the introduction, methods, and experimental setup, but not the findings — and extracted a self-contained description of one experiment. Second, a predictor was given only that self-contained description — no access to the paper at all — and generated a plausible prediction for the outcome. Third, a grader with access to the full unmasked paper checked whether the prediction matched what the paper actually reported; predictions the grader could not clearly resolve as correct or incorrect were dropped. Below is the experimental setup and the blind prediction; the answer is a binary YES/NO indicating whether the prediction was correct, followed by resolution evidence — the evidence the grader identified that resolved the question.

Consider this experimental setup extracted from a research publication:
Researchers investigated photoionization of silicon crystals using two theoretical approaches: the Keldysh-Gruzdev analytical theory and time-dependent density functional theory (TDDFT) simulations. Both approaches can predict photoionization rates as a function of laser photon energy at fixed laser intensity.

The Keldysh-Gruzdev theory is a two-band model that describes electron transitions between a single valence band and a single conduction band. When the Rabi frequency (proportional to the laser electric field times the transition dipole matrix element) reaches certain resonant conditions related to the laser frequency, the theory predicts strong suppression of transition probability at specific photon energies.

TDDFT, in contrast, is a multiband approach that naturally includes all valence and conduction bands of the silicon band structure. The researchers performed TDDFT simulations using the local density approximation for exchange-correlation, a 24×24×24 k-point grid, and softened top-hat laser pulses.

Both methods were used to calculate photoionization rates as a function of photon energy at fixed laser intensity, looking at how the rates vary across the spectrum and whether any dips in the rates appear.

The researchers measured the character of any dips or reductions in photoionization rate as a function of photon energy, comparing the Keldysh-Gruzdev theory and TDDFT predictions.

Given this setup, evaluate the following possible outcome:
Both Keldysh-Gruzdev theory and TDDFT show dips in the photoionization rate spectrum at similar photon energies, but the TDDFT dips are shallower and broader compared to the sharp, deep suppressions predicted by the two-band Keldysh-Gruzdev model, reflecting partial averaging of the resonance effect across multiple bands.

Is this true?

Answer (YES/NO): YES